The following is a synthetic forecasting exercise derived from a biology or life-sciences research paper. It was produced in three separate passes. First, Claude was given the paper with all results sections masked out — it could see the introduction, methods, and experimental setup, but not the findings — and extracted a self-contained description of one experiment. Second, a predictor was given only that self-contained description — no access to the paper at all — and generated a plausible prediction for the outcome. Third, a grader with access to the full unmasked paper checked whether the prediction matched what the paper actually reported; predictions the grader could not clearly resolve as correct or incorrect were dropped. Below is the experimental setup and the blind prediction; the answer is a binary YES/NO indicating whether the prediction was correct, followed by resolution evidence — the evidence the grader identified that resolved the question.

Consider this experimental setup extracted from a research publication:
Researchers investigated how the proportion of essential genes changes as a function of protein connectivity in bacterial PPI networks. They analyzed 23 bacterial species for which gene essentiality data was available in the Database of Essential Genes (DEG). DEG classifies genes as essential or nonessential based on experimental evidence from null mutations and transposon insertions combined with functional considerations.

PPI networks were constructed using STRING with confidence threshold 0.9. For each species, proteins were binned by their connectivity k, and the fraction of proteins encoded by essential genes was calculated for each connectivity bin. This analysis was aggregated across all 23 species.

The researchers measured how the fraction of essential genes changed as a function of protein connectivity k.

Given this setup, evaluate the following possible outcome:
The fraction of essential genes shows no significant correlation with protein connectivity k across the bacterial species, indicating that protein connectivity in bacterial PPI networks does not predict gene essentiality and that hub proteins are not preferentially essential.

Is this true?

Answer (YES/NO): NO